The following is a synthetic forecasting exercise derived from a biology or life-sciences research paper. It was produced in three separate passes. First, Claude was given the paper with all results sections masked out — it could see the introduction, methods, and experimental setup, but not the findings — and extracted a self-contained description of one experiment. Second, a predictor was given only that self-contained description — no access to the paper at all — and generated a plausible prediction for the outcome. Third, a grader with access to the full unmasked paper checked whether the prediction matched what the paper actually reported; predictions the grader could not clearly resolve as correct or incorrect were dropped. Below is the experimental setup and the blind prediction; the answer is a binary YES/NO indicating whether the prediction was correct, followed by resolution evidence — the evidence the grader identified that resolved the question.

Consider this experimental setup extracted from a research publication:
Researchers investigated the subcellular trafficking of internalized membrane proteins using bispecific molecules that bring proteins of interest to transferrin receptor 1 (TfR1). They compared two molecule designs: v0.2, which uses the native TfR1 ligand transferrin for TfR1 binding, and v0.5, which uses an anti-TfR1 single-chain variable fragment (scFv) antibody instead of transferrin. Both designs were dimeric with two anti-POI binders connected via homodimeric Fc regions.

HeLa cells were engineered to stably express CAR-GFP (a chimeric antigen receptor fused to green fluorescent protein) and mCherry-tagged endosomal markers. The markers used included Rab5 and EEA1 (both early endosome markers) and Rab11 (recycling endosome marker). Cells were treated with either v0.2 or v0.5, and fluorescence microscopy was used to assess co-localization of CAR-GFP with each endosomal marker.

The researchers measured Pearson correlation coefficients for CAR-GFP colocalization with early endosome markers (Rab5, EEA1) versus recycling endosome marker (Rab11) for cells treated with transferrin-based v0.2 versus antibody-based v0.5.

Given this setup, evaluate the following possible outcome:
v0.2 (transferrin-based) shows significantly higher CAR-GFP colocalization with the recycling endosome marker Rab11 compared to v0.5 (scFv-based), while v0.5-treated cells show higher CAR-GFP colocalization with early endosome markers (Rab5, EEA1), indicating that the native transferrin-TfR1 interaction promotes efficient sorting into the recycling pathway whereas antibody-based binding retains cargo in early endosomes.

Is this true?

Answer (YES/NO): YES